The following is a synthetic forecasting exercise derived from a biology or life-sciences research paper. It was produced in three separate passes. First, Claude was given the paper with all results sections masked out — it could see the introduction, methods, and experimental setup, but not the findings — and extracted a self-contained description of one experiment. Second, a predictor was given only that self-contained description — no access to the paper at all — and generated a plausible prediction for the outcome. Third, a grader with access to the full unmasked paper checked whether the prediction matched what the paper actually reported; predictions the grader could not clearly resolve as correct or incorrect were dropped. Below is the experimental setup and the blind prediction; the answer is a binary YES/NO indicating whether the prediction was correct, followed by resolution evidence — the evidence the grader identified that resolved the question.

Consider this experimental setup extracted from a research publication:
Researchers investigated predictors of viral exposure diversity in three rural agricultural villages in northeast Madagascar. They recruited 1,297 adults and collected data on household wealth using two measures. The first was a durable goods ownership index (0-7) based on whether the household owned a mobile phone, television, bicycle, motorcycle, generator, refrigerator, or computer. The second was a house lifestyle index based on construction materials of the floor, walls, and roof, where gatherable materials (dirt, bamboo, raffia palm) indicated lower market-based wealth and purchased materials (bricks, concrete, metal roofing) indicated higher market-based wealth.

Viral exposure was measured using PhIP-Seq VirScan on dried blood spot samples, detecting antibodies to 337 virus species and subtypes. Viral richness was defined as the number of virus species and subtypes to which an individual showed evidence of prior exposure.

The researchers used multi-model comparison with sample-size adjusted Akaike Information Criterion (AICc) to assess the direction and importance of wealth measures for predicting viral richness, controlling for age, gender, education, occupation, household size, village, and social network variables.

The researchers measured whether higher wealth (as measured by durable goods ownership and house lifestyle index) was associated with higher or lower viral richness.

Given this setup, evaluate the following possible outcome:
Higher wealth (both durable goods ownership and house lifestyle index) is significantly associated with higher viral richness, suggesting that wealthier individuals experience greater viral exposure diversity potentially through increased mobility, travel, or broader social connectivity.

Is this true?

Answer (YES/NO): NO